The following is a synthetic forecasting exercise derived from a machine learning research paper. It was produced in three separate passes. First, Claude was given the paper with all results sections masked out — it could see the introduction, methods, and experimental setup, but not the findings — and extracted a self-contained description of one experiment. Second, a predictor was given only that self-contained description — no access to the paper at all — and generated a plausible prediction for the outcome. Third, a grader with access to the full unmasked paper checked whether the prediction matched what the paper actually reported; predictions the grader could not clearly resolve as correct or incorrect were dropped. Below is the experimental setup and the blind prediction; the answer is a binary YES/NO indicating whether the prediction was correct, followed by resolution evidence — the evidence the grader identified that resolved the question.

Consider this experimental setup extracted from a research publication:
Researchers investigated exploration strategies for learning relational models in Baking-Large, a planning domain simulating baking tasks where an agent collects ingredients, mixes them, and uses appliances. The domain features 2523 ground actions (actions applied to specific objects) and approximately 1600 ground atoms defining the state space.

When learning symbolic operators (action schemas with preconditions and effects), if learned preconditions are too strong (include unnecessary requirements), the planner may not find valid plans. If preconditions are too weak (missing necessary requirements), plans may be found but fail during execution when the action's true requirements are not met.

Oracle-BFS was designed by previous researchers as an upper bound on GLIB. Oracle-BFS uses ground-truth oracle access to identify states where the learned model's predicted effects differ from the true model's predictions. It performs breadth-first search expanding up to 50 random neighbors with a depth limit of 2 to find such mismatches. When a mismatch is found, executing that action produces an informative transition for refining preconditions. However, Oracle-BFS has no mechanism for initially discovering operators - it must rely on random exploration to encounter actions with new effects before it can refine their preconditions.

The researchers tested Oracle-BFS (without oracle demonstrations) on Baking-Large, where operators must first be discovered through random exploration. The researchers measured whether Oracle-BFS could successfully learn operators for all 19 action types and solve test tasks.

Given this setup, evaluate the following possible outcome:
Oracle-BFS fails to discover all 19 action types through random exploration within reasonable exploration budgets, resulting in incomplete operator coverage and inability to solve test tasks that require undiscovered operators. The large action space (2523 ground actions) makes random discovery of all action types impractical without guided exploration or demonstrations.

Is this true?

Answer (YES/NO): NO